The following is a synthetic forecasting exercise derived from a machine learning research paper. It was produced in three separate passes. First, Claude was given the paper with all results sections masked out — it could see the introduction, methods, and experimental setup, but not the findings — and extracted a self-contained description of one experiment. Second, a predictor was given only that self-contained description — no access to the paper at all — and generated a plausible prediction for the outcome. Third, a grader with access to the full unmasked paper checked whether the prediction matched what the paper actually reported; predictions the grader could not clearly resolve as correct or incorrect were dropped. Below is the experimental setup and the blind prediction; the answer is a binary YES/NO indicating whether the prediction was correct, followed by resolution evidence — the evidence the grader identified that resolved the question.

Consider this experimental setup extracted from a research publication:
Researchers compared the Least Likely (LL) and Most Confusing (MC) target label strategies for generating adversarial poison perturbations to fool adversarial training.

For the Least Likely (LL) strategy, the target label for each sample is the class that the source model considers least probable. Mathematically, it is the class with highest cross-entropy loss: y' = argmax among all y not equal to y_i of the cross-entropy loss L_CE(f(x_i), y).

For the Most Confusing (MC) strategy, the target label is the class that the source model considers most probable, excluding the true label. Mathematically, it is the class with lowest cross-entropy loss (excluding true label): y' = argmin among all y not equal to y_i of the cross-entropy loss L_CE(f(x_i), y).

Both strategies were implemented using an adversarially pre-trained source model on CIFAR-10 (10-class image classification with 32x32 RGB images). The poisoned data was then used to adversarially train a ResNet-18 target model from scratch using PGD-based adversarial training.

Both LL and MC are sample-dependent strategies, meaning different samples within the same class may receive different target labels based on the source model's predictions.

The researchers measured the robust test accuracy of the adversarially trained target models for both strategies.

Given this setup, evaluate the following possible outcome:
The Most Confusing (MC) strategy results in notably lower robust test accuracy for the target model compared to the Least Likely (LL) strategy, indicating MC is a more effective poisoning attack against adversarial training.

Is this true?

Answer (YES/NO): NO